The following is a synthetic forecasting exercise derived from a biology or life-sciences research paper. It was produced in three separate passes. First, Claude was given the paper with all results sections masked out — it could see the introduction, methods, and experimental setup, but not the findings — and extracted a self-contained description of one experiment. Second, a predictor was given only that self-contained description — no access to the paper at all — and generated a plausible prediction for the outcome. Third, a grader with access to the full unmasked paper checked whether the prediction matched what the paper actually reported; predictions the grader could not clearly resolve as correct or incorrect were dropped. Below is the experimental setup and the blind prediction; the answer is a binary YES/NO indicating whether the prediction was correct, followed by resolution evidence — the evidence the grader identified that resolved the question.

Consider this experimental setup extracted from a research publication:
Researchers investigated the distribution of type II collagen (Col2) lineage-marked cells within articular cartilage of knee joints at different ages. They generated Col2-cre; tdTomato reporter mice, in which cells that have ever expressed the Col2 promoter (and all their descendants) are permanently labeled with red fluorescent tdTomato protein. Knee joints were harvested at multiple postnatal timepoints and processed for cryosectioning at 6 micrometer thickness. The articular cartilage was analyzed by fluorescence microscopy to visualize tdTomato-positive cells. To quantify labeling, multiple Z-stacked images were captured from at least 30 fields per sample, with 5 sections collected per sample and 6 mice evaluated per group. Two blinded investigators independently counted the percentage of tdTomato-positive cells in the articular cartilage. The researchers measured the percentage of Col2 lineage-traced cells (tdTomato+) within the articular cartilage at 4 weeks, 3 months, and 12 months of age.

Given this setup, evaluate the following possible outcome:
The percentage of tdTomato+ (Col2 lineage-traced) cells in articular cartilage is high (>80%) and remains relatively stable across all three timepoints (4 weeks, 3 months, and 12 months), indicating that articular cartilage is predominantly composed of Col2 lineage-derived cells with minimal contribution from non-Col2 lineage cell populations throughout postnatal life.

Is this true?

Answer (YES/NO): YES